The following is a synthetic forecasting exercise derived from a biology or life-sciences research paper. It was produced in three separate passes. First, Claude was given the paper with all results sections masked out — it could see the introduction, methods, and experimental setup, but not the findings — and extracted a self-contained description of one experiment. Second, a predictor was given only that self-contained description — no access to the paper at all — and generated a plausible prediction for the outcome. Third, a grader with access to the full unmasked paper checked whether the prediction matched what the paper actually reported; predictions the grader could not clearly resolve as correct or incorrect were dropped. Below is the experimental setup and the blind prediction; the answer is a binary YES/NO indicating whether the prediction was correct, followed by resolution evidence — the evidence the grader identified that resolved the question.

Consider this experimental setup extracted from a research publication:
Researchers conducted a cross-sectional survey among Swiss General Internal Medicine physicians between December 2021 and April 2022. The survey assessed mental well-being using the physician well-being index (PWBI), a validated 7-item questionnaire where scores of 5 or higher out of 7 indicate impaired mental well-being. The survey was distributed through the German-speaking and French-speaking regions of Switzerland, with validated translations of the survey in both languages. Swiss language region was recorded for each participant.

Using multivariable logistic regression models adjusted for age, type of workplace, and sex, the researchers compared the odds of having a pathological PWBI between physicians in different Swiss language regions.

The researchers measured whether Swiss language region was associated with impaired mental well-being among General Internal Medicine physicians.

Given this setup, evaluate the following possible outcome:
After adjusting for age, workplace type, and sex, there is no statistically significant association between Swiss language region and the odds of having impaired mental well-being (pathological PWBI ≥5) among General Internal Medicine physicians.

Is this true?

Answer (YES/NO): NO